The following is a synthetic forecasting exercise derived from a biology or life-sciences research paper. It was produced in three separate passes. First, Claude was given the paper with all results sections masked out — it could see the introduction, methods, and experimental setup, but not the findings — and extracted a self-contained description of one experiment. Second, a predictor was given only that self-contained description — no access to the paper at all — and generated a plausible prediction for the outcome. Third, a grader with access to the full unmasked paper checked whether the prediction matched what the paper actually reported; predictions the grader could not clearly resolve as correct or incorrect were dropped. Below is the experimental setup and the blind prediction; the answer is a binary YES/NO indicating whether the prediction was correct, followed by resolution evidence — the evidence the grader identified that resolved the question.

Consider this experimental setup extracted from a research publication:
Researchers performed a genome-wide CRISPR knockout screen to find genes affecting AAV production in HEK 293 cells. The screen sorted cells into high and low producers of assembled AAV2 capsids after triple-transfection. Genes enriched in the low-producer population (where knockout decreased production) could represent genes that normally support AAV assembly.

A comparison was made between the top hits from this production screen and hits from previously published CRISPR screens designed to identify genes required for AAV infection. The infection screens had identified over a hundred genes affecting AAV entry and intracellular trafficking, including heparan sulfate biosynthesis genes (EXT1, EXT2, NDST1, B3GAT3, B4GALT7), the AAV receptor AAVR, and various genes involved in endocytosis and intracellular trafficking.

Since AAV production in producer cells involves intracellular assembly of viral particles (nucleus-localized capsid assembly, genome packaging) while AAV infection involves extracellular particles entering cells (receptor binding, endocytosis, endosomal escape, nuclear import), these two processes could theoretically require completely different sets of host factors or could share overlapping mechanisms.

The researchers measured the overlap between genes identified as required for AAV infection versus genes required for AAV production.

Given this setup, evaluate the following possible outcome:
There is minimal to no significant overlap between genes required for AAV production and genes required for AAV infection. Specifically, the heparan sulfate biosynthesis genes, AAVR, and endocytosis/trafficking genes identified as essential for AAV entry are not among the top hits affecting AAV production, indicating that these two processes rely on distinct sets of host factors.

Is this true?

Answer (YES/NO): NO